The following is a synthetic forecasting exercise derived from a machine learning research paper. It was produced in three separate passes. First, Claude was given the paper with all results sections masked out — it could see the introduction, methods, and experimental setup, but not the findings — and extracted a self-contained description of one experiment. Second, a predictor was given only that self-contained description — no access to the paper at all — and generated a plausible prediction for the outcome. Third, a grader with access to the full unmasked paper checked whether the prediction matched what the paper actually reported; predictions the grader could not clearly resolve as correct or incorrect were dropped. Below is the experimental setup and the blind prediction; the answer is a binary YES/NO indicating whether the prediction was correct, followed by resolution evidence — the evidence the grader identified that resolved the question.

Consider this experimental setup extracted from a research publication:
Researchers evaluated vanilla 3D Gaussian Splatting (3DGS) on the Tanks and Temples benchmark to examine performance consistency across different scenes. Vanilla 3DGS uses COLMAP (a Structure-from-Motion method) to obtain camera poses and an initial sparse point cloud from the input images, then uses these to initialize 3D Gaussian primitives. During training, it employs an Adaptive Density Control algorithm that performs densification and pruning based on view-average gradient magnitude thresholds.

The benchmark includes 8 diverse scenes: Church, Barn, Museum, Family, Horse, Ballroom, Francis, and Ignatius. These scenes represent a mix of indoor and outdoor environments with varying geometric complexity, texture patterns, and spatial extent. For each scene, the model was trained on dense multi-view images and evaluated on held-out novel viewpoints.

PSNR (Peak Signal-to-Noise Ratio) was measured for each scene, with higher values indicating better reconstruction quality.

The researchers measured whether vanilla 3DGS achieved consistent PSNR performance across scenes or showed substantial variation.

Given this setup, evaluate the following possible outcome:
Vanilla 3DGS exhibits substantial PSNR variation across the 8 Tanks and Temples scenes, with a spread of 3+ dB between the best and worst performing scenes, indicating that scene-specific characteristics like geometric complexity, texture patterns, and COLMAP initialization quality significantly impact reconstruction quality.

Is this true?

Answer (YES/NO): YES